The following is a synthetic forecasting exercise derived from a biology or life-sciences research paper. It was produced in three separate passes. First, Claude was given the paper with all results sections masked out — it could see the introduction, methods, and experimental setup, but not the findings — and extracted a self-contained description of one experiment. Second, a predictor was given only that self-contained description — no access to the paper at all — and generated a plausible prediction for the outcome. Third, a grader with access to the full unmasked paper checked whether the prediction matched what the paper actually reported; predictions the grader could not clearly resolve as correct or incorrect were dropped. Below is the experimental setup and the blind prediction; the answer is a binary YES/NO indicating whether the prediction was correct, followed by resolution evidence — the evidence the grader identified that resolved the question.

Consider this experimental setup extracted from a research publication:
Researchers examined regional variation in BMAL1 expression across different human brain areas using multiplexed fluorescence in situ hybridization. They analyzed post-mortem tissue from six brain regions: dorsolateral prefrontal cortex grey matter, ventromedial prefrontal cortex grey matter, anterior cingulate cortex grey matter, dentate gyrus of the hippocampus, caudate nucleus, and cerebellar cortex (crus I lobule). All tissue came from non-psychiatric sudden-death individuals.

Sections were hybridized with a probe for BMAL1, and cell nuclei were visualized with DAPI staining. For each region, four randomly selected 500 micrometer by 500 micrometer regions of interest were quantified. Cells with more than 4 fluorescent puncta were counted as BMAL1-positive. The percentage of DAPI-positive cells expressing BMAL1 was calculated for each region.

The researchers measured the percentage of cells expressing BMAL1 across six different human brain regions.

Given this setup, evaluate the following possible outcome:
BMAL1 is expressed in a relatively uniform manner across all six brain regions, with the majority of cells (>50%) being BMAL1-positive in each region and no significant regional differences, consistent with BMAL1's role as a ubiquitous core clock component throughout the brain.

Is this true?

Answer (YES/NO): NO